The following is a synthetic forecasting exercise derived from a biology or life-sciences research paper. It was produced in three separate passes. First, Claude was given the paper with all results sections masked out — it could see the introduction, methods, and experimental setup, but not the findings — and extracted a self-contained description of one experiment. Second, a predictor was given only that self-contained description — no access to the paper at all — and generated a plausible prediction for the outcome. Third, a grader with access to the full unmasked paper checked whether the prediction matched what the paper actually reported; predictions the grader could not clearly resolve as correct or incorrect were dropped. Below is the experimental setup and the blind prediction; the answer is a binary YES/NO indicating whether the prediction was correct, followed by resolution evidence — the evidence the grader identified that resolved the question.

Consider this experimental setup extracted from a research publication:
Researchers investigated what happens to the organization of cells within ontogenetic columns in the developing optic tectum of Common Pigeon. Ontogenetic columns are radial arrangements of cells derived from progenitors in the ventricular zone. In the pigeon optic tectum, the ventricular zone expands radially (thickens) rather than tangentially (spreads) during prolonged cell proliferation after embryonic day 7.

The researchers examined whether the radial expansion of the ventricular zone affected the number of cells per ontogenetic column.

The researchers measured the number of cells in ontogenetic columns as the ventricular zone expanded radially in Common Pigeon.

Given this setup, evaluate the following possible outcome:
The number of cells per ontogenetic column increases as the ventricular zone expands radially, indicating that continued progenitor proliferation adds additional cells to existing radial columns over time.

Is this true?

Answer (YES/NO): YES